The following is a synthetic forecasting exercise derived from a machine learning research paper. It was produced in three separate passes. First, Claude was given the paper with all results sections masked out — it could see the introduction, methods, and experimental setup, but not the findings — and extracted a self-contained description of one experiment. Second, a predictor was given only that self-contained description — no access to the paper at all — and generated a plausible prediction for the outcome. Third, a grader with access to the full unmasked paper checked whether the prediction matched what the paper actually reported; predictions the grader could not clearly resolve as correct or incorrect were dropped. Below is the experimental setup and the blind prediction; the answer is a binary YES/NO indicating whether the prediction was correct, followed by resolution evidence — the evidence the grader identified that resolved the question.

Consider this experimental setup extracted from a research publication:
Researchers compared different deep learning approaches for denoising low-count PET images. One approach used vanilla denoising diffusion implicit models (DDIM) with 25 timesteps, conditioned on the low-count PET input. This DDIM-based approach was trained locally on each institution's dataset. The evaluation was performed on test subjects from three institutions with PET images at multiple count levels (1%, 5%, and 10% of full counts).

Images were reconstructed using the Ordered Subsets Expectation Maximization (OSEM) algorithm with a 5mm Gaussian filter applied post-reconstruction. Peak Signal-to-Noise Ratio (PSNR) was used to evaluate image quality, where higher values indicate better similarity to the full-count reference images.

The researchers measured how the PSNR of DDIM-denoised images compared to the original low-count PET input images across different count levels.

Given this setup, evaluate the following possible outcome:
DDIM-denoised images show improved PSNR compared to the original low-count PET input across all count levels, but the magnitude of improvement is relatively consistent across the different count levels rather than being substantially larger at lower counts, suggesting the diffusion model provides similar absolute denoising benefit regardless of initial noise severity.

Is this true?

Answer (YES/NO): NO